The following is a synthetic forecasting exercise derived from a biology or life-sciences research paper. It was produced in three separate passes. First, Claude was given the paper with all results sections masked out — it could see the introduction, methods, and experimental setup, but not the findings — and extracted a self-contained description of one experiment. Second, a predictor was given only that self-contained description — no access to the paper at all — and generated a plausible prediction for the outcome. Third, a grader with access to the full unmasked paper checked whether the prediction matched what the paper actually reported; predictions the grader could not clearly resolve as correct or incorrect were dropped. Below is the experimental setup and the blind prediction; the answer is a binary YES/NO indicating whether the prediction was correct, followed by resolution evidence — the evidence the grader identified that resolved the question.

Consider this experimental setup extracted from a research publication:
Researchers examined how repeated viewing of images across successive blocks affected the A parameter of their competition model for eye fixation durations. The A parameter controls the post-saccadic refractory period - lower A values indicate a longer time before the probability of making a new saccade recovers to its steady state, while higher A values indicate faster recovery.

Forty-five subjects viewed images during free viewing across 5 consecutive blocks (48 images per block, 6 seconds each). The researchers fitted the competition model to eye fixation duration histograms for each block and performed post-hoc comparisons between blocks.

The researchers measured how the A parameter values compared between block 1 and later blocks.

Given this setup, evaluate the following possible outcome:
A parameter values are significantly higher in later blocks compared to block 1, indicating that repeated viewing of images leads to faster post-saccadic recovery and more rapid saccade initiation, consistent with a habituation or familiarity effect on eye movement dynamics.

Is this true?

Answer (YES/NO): YES